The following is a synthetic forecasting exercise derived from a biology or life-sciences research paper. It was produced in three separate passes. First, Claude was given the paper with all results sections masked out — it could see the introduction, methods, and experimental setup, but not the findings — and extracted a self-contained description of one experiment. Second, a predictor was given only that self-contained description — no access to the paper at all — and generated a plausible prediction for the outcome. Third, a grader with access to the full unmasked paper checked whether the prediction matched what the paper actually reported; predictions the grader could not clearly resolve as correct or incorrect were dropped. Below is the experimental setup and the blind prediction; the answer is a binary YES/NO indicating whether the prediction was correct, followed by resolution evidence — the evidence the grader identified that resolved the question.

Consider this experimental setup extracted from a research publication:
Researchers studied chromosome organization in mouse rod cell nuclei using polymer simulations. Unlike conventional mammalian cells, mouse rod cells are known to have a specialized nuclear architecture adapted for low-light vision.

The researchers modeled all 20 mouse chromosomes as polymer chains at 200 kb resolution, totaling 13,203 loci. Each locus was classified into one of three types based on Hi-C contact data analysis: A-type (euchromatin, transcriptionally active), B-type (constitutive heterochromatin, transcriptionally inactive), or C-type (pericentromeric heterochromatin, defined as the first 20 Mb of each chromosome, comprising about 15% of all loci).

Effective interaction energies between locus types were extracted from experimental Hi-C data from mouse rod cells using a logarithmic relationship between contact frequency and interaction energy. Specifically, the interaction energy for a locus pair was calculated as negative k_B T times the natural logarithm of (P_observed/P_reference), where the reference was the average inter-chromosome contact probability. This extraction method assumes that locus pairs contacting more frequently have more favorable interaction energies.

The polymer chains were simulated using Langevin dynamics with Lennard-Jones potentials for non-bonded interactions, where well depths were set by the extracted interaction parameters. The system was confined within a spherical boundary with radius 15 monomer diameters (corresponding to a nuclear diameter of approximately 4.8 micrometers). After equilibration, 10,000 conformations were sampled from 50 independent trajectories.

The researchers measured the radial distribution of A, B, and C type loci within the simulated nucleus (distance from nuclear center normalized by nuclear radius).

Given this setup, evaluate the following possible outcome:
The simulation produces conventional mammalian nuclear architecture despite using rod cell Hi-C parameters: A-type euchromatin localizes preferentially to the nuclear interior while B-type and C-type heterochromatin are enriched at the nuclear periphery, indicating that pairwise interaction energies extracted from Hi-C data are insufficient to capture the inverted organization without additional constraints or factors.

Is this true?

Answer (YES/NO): NO